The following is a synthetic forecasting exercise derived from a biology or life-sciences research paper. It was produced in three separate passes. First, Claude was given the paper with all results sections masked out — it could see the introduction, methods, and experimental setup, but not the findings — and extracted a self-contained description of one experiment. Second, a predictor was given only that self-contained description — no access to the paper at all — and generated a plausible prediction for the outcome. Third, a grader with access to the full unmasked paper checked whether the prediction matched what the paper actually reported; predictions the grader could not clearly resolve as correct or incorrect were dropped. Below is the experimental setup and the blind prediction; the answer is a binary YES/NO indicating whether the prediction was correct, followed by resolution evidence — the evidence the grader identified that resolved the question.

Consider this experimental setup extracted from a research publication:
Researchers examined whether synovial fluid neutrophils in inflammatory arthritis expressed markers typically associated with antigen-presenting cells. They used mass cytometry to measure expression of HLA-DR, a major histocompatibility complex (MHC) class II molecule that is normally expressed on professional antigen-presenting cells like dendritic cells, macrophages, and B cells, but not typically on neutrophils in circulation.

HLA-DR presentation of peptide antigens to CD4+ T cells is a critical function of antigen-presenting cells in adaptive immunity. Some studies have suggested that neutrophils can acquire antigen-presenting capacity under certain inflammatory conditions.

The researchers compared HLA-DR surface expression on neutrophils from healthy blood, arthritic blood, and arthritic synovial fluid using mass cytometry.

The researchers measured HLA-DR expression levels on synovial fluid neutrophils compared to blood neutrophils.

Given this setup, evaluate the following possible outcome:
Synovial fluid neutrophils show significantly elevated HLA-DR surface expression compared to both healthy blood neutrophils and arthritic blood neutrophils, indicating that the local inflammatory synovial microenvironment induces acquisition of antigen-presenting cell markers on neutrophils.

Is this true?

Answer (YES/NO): YES